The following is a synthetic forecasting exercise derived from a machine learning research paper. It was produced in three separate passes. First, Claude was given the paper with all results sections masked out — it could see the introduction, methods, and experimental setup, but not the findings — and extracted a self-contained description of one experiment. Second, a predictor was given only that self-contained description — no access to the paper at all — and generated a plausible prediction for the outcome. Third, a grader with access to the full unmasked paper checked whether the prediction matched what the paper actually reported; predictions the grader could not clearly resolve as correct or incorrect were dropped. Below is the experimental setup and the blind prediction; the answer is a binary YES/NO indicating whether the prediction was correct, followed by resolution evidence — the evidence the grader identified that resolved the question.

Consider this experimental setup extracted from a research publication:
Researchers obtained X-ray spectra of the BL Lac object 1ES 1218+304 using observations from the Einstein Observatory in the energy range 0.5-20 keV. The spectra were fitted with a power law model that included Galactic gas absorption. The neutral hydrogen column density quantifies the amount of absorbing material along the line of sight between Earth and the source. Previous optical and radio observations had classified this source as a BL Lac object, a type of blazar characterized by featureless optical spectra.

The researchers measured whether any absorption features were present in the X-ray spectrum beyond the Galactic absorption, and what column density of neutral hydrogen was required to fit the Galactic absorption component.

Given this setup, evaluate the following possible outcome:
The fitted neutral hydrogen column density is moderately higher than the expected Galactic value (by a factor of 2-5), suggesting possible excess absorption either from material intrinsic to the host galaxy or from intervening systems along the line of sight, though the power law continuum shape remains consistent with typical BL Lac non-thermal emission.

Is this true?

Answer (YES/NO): NO